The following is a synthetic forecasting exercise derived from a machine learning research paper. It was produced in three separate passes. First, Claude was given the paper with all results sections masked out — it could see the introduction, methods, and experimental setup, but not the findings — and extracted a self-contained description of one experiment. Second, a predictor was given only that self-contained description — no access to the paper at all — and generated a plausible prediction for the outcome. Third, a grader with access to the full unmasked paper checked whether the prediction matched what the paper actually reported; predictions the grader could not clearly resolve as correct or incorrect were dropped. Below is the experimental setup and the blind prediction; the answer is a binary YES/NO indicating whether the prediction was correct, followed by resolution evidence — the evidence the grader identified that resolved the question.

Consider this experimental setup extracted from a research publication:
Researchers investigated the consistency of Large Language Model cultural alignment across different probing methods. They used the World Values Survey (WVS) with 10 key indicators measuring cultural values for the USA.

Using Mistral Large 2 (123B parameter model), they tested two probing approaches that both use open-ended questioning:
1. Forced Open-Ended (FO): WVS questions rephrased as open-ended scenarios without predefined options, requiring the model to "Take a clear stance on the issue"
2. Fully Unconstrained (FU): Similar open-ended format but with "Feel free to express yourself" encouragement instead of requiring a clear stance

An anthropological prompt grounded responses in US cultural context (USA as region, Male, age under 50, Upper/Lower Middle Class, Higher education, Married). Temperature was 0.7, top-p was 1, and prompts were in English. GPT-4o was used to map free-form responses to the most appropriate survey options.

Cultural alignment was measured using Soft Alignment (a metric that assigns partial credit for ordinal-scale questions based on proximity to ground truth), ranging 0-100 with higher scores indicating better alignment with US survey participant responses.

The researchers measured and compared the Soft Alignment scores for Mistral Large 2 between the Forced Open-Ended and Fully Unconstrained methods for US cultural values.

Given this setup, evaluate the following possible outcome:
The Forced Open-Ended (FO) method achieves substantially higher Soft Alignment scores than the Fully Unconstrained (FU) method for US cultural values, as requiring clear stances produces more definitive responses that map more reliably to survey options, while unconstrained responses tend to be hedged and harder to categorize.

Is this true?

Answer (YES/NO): YES